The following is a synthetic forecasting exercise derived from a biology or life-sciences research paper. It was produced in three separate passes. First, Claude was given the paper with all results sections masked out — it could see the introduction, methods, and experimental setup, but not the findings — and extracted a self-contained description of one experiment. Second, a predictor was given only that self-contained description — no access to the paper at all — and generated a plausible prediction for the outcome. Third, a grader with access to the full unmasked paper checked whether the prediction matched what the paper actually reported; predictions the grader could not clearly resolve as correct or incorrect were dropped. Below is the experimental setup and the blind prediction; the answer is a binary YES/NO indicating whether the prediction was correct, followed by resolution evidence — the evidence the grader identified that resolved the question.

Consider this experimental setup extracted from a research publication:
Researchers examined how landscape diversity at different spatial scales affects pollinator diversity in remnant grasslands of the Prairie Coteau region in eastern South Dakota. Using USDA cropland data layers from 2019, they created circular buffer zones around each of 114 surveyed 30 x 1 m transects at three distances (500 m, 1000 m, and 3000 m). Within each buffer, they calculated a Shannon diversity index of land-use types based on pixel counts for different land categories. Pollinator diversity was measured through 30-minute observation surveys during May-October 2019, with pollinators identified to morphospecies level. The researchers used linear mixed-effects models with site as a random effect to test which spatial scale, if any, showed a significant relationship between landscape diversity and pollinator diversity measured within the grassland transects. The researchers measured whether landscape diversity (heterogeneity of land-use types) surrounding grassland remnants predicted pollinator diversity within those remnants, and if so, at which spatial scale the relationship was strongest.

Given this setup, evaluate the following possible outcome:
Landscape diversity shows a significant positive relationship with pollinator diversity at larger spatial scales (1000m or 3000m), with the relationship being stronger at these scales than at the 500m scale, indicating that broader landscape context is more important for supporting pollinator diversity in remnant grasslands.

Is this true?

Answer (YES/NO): NO